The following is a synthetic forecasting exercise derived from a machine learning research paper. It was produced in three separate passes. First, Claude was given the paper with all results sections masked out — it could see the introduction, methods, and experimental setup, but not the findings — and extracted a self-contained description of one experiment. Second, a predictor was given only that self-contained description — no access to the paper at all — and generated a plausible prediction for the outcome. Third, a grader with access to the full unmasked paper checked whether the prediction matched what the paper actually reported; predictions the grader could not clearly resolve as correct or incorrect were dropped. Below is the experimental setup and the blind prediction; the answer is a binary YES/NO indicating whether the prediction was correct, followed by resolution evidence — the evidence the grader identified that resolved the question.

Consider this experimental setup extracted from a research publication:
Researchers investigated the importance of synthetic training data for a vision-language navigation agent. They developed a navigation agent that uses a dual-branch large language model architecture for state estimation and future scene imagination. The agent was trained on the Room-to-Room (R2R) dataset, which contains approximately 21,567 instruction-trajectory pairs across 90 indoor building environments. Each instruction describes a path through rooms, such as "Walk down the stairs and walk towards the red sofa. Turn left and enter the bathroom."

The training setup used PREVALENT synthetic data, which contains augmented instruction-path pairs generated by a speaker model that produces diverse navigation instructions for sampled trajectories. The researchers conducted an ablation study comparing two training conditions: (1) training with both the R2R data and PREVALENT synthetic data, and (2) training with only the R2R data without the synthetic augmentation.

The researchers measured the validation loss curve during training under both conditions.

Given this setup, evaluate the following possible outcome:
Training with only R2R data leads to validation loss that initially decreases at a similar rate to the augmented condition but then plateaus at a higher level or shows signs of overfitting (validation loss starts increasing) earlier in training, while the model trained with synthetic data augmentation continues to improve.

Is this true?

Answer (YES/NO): NO